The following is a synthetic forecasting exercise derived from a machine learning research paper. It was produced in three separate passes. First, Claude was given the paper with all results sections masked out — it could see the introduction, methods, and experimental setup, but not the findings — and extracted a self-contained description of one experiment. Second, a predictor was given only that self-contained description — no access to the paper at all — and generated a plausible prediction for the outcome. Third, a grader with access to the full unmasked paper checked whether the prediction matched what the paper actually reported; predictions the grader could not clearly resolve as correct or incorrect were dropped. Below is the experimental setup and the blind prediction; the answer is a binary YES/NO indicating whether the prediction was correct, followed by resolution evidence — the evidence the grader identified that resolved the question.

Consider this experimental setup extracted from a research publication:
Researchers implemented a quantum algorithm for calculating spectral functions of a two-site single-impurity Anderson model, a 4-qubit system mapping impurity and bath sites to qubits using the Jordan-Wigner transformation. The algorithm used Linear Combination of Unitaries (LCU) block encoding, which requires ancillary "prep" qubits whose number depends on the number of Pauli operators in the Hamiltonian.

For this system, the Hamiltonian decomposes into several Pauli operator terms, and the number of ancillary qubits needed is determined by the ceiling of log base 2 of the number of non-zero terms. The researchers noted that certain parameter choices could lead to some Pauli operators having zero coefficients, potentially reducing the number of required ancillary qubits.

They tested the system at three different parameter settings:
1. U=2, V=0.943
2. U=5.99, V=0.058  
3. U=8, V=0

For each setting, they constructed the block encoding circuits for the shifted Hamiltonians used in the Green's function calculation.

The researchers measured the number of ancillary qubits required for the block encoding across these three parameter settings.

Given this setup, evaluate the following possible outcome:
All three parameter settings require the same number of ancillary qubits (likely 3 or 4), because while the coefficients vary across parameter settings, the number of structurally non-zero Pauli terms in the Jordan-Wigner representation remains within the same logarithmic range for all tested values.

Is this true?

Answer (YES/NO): NO